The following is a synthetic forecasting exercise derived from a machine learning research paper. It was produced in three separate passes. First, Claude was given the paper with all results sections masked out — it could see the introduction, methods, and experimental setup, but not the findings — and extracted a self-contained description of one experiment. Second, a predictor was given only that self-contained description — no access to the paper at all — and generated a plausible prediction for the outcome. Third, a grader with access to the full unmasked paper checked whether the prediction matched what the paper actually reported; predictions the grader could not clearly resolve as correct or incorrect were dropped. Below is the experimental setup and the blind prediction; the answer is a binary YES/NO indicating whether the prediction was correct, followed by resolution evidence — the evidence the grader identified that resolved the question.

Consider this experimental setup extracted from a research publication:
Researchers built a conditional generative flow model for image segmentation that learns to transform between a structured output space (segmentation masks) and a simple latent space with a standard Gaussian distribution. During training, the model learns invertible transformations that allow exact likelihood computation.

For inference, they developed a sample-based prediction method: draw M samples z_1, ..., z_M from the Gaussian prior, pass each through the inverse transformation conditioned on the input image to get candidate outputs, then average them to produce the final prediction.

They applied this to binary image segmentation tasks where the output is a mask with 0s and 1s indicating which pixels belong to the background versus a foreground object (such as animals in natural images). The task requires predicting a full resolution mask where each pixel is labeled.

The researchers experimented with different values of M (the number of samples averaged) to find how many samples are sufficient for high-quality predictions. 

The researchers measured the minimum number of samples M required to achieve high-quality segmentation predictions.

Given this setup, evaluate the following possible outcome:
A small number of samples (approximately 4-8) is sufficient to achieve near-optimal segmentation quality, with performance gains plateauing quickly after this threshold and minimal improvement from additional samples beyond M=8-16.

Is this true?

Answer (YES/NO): NO